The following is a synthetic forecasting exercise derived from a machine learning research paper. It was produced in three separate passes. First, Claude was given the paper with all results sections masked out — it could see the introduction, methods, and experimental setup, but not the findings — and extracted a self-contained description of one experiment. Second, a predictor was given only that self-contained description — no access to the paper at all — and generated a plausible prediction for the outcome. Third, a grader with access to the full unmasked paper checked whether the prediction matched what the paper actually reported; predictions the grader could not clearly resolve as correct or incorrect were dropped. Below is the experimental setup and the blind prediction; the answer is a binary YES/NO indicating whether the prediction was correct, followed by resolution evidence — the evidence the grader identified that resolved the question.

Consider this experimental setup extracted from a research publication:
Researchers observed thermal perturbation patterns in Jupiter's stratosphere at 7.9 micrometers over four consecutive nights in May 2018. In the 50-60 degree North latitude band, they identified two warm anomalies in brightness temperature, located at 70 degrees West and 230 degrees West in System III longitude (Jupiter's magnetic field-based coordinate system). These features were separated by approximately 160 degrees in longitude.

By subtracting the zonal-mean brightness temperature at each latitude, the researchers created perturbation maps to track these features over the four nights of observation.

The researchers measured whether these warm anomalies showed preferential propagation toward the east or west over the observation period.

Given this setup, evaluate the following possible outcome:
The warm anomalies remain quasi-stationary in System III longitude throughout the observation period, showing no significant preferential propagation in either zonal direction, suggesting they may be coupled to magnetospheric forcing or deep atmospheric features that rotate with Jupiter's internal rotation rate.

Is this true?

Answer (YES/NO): NO